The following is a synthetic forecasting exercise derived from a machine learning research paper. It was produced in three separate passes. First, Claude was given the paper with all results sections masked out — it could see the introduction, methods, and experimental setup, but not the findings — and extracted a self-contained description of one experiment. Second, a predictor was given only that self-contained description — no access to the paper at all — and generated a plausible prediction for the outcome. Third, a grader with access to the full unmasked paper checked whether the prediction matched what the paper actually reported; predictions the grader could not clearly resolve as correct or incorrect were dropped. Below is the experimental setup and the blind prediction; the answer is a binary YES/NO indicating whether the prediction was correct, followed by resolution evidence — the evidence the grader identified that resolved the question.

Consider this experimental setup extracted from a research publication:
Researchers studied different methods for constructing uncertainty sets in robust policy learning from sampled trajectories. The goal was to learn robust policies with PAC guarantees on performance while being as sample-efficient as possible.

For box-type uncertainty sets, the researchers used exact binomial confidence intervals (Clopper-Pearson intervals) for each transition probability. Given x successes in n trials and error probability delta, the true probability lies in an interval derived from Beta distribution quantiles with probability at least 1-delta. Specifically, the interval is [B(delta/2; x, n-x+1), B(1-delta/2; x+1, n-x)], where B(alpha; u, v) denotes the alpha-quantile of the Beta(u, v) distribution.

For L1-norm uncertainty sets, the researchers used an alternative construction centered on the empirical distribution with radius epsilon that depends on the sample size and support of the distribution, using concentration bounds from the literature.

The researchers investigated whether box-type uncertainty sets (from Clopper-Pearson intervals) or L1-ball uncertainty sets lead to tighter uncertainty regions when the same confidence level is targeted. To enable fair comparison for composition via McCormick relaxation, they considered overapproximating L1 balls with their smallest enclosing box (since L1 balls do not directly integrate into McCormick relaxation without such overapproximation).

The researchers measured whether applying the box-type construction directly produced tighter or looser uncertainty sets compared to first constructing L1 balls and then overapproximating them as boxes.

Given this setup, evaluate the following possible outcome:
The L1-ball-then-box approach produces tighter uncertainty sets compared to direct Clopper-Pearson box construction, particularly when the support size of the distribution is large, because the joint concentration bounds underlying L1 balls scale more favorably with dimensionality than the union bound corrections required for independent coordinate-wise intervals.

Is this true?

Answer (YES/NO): NO